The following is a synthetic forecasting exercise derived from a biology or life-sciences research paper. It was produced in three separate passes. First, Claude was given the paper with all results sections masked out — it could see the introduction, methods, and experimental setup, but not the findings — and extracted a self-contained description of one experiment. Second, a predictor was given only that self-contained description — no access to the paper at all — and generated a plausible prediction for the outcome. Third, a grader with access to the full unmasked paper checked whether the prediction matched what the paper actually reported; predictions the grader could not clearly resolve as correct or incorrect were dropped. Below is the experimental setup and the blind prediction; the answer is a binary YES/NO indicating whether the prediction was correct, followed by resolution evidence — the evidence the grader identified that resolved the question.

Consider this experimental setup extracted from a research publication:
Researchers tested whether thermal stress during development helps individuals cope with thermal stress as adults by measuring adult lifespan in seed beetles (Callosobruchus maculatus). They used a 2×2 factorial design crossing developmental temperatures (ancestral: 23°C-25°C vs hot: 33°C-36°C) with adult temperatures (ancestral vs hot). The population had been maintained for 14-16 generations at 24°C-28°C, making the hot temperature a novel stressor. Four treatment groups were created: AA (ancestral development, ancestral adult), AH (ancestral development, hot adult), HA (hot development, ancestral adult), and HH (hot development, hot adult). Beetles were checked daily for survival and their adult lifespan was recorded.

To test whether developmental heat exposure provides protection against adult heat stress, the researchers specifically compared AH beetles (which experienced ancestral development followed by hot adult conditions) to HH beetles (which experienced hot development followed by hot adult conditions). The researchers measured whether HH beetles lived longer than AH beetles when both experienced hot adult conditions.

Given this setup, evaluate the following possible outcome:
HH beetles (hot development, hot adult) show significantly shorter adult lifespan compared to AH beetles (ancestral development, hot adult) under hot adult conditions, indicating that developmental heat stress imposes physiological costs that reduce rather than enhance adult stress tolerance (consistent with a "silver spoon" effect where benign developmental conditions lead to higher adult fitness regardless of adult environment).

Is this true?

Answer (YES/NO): NO